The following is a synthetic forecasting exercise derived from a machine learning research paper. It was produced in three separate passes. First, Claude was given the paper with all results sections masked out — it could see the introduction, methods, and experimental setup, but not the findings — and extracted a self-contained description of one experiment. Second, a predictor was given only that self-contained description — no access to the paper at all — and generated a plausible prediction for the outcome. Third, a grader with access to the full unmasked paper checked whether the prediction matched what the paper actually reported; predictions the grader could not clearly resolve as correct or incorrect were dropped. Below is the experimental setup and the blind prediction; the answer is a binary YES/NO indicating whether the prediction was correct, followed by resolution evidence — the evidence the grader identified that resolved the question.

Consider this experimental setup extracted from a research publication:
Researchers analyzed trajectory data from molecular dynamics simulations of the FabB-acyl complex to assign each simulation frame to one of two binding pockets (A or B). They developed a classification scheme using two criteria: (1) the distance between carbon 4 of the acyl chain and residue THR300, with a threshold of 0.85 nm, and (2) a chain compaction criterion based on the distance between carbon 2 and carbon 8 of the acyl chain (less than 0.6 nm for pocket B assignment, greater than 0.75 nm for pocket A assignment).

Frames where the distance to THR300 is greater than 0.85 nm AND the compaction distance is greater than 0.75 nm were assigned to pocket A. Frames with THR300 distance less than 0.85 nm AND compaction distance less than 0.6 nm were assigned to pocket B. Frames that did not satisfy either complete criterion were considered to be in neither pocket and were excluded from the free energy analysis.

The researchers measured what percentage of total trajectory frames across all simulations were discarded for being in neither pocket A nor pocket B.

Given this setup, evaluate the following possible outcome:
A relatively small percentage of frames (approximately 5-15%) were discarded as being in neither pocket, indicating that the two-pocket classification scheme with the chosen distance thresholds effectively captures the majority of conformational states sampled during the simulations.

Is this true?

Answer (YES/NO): NO